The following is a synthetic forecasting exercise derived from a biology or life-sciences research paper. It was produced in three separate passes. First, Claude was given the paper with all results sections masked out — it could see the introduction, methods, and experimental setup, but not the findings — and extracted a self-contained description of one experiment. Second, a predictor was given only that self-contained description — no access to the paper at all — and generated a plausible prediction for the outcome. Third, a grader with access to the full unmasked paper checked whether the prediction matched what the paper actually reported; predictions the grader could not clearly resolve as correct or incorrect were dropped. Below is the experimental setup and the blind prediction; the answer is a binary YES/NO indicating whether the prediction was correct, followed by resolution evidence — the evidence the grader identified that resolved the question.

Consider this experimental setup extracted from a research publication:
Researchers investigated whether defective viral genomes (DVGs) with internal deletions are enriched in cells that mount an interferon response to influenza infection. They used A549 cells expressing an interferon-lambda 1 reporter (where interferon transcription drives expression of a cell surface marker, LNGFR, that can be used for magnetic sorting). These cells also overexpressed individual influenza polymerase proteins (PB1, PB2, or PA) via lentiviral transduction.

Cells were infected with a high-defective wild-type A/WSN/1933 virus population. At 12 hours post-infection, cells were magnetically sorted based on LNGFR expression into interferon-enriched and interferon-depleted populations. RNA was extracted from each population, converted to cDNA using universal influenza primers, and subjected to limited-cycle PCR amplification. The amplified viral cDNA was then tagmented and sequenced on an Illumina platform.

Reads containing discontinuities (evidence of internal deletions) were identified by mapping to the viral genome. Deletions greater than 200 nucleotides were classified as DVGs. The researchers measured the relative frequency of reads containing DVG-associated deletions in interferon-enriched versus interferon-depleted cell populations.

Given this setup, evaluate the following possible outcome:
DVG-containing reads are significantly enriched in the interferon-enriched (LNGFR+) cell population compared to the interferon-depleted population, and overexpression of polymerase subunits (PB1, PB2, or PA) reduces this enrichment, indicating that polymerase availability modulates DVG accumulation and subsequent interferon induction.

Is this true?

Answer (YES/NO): NO